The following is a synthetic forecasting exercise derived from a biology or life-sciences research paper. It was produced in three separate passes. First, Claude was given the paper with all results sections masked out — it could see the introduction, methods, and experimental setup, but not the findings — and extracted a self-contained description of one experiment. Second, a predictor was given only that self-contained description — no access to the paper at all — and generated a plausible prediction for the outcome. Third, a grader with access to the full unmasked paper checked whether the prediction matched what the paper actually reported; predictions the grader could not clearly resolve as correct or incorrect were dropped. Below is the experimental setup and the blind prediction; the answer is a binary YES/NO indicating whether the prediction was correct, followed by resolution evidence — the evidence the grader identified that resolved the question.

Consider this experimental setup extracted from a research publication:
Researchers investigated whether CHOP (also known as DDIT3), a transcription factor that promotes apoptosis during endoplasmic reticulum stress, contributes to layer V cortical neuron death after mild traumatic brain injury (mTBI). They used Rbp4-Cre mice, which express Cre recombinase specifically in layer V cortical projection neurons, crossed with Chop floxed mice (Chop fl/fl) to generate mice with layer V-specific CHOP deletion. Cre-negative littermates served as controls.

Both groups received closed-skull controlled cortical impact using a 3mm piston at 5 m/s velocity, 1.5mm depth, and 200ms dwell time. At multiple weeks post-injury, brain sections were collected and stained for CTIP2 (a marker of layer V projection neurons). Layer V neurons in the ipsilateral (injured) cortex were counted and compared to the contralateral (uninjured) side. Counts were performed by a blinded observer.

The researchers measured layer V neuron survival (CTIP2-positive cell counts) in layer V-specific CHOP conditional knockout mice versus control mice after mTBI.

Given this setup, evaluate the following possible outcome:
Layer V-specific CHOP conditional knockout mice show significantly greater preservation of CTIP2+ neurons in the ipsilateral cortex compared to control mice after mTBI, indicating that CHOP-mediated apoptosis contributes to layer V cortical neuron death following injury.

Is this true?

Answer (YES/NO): NO